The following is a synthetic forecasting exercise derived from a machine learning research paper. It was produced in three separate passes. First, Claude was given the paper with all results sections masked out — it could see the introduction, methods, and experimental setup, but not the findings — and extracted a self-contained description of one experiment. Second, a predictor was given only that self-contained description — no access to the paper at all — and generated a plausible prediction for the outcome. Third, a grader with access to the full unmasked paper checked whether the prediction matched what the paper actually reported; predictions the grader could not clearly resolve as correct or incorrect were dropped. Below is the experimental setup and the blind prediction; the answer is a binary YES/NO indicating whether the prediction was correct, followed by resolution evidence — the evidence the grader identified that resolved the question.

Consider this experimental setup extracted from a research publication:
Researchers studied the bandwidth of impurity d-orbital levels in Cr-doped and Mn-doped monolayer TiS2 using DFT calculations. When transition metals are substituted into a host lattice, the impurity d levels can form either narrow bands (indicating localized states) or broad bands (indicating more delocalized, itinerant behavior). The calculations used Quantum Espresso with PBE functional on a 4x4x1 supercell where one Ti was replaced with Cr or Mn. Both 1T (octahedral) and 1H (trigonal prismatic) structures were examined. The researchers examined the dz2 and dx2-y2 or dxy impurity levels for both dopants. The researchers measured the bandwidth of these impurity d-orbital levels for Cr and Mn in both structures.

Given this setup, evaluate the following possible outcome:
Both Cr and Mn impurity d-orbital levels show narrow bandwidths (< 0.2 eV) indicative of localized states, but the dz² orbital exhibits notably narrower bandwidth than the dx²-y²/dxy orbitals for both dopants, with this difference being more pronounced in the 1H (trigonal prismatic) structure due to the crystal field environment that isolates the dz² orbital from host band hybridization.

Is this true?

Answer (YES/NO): NO